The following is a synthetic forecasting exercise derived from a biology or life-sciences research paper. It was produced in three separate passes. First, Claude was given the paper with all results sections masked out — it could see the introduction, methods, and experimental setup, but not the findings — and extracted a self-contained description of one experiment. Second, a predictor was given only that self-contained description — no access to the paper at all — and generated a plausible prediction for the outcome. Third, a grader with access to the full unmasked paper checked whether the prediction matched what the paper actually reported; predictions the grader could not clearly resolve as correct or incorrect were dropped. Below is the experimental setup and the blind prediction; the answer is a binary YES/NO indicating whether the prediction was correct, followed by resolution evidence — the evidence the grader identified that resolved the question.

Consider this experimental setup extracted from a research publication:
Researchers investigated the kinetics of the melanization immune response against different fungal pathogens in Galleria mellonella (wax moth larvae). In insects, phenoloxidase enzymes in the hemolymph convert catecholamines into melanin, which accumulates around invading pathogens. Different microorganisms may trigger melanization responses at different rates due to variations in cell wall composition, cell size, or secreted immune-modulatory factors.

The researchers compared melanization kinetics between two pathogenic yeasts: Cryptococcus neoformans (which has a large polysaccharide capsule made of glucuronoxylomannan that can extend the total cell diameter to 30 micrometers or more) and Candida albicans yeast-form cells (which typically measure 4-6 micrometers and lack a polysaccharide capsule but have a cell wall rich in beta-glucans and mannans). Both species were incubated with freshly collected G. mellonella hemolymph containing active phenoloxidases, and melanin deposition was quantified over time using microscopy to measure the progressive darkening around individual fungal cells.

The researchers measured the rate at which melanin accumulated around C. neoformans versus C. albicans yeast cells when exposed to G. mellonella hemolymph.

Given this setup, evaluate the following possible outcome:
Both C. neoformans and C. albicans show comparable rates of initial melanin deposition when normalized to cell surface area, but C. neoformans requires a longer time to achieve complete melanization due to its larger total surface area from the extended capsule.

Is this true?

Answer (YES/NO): NO